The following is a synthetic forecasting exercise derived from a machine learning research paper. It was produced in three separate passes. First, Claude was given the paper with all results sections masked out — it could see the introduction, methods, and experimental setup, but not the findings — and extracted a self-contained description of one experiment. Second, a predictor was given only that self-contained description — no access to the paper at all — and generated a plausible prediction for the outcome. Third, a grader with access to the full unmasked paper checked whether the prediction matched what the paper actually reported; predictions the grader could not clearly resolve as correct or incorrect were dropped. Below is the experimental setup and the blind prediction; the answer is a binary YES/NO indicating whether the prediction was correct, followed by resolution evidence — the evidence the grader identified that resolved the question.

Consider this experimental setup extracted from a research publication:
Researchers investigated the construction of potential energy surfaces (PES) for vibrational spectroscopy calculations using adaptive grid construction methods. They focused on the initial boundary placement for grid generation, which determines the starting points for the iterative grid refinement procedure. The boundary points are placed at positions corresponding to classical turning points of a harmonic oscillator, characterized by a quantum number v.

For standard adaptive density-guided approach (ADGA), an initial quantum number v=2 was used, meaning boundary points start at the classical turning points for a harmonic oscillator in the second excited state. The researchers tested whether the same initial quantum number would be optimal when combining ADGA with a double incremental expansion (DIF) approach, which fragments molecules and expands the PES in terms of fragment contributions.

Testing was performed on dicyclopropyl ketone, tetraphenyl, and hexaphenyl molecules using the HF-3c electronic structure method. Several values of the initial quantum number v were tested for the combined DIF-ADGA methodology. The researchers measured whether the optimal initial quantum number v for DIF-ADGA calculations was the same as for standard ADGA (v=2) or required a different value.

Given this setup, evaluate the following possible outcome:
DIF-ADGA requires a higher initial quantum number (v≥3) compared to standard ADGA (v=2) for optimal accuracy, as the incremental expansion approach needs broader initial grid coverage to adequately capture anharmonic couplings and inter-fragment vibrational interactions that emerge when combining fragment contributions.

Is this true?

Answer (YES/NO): YES